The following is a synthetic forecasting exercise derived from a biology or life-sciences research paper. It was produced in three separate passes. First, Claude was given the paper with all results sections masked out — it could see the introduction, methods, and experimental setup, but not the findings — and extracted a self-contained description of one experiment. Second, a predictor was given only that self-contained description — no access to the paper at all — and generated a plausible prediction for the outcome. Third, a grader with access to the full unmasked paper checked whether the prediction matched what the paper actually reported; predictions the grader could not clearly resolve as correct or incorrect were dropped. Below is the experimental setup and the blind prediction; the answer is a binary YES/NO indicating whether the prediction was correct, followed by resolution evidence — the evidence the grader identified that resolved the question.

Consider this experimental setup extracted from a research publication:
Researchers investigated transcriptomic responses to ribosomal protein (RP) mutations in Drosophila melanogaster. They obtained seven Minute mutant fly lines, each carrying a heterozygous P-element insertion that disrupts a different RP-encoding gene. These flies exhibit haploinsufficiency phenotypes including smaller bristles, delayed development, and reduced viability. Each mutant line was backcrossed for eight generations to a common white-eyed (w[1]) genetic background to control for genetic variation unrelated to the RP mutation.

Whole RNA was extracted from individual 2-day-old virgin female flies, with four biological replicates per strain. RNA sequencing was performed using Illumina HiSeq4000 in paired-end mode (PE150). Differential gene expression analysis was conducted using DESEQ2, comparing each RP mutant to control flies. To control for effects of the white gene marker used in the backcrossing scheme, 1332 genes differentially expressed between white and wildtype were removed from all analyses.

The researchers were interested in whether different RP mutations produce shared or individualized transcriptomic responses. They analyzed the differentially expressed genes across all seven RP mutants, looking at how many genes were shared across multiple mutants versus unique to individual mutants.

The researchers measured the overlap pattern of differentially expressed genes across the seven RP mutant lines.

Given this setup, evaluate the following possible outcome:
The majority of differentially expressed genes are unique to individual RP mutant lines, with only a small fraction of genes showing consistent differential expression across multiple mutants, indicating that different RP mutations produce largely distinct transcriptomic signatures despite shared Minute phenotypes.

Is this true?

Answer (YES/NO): NO